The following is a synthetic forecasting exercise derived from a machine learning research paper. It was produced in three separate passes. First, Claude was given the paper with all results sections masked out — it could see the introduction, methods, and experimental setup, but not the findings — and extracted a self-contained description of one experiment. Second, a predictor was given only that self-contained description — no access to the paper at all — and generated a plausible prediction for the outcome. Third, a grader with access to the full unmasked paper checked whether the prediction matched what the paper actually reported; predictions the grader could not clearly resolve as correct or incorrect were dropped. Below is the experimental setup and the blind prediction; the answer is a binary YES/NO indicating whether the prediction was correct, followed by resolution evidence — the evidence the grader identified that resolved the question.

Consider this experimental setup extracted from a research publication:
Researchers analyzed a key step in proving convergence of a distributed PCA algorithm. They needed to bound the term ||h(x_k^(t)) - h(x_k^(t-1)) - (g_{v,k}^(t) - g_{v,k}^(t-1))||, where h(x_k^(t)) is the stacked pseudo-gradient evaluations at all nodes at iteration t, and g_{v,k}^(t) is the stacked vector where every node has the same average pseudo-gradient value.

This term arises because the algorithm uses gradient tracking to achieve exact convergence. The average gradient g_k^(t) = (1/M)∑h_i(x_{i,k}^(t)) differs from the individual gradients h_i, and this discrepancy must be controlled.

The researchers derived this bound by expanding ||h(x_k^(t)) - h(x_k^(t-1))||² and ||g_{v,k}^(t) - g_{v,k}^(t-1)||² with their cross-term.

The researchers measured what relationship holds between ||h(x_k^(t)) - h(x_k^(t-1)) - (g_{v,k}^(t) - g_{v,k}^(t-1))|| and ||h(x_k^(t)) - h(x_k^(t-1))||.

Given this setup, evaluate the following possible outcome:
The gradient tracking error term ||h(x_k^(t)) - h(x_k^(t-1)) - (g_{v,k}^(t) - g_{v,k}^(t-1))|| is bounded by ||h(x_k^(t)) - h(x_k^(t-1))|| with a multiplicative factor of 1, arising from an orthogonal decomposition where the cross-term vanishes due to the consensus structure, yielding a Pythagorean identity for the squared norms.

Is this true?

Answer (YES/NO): NO